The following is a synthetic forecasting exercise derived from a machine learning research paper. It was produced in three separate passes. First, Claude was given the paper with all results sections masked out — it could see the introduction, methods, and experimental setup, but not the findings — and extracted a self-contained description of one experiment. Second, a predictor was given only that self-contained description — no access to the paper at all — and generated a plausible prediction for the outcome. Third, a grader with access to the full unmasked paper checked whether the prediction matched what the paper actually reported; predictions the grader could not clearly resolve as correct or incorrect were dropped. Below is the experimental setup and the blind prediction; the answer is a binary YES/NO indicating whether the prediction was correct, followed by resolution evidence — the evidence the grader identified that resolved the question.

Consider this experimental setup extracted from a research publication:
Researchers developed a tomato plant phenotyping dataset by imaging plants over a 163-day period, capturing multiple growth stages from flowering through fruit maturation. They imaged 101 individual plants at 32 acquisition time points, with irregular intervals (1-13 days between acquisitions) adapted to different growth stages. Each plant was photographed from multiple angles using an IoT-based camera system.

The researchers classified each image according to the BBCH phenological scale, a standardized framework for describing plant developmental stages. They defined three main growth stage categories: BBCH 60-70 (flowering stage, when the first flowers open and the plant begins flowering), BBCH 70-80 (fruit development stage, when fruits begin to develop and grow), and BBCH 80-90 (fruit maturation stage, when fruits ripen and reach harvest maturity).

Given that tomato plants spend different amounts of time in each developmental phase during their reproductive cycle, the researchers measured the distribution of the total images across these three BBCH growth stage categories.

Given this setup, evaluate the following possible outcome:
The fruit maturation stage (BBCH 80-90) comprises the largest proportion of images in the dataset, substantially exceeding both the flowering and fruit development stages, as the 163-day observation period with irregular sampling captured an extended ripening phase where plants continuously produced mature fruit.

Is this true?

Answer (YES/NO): YES